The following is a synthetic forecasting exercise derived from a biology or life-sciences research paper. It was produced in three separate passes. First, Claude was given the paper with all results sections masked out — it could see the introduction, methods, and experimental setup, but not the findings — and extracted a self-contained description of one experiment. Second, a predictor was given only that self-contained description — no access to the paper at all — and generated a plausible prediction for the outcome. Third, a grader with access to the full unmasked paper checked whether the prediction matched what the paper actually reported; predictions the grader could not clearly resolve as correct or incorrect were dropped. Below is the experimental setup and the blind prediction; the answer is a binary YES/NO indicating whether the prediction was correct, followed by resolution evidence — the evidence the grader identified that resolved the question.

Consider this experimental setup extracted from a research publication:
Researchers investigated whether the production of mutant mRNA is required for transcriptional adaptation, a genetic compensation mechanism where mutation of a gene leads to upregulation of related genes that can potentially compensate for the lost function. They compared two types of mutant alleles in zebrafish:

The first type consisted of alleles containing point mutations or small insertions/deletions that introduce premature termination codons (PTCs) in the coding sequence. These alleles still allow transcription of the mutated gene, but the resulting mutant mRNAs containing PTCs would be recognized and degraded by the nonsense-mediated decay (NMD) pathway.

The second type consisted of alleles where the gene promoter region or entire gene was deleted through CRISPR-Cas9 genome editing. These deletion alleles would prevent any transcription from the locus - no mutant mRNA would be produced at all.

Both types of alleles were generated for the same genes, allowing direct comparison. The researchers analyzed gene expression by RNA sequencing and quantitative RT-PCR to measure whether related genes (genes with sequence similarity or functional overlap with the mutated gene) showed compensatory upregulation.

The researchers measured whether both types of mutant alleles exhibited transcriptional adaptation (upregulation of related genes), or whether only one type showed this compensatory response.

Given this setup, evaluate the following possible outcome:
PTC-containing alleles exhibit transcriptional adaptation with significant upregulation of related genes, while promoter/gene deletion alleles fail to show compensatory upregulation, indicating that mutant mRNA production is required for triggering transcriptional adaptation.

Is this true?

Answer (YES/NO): YES